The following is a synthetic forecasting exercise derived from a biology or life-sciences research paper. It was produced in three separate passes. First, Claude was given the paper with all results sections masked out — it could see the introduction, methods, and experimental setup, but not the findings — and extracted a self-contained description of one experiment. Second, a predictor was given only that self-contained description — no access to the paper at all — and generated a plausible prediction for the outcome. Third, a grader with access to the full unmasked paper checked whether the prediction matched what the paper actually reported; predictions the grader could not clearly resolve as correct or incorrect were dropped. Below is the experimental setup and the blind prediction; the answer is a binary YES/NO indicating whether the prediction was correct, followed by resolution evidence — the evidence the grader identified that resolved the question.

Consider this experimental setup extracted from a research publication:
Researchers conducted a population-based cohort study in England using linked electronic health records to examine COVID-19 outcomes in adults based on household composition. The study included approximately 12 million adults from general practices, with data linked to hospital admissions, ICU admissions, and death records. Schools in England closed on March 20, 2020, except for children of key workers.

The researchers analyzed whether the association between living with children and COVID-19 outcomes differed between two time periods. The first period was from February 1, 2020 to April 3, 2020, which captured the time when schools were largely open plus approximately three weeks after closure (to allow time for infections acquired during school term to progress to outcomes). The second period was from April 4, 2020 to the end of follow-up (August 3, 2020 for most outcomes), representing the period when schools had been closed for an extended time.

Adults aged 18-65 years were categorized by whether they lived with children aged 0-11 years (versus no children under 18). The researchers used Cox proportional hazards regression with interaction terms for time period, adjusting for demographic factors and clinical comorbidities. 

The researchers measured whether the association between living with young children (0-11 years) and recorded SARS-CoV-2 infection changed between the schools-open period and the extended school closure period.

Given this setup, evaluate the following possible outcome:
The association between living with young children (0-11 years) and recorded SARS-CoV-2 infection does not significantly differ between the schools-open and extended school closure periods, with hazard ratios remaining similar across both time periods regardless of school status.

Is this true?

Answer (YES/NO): NO